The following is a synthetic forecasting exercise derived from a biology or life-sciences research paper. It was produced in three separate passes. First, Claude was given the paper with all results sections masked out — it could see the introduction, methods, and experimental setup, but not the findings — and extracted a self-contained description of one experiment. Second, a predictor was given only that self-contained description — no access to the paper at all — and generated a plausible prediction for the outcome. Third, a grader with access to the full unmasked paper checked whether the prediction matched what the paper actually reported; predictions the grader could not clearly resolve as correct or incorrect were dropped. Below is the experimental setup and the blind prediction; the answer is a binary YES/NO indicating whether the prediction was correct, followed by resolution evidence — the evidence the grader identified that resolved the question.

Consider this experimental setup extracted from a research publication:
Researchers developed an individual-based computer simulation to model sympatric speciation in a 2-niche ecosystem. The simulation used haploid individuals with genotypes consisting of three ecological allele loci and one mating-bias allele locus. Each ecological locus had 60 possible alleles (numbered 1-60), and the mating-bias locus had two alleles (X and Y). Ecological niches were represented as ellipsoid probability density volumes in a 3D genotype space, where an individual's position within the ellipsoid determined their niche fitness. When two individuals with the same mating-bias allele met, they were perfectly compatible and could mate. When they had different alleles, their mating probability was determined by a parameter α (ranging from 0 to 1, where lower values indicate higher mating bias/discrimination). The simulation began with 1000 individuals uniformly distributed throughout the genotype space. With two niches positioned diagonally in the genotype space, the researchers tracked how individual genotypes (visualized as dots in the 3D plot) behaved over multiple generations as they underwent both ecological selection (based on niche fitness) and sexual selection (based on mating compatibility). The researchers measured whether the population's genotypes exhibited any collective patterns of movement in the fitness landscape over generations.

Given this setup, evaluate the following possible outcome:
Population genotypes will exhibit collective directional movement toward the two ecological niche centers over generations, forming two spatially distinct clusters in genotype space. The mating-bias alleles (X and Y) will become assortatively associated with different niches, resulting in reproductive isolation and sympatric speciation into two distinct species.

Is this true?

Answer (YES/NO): NO